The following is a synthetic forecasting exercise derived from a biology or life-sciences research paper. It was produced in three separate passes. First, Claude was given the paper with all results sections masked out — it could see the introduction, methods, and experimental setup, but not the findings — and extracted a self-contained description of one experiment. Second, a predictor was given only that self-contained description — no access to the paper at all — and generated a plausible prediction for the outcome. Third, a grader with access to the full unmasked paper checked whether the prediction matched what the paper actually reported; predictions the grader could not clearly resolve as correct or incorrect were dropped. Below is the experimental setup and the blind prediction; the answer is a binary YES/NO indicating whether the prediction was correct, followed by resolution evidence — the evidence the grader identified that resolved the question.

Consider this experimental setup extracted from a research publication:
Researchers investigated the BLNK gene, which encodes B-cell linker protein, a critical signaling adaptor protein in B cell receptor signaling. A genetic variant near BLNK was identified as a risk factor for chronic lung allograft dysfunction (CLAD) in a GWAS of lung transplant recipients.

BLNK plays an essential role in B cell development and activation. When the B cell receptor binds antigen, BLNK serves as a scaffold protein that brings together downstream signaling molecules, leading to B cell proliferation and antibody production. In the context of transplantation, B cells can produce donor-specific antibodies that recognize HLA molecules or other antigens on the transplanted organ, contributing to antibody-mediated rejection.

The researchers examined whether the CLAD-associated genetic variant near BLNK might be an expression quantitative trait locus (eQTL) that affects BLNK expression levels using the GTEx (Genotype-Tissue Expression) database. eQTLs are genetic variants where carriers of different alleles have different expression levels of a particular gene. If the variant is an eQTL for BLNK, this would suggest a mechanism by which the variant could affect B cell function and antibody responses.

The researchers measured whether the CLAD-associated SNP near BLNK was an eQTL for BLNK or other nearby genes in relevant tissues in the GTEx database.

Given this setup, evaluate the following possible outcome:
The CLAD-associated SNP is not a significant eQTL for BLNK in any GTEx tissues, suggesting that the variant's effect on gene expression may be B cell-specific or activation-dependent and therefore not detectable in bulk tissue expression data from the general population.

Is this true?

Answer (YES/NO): NO